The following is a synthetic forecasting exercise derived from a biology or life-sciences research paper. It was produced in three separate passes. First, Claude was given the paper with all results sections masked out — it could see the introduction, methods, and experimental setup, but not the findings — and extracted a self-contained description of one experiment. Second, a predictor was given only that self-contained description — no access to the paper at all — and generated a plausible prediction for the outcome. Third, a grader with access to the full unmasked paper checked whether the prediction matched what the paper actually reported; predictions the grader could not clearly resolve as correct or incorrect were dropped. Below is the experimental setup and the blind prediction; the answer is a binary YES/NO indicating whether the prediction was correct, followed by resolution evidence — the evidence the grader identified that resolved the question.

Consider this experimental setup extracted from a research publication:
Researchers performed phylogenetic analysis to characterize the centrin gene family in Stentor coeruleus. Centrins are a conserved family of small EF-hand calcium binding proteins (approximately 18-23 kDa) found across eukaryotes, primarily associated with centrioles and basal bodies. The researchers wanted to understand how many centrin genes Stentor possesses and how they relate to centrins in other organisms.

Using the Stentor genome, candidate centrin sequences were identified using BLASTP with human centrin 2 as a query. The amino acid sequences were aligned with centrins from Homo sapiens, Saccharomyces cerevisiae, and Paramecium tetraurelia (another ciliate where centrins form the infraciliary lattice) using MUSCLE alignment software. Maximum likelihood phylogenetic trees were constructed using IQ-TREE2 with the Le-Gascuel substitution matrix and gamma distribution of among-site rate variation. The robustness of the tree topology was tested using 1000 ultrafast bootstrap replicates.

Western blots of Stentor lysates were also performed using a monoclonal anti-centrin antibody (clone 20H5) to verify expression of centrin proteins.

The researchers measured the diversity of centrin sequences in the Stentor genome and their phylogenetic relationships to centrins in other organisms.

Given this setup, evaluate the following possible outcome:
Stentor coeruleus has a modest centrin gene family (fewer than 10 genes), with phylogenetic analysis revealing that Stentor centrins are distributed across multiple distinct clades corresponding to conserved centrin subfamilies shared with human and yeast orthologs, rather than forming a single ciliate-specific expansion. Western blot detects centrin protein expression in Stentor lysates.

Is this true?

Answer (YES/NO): NO